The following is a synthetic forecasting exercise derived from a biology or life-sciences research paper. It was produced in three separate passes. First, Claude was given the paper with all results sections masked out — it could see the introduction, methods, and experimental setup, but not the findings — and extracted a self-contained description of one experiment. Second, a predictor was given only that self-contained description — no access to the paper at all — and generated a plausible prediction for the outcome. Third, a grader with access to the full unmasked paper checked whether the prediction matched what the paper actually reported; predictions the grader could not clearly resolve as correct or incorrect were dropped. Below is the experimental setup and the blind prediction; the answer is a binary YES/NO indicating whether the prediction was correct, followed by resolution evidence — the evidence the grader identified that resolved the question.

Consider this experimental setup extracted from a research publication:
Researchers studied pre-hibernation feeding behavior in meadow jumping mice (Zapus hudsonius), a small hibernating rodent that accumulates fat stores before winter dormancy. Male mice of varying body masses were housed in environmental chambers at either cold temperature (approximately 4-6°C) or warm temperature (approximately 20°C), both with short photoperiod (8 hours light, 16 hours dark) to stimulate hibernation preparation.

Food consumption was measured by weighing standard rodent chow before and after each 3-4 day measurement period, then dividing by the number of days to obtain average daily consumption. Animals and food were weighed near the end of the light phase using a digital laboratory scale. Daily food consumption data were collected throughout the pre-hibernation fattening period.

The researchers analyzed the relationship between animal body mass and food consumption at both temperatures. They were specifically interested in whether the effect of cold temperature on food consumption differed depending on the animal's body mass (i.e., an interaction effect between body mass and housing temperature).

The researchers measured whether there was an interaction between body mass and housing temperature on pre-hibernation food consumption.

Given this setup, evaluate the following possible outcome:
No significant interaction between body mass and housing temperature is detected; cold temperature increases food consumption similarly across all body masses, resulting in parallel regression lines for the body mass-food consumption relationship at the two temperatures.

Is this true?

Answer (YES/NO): NO